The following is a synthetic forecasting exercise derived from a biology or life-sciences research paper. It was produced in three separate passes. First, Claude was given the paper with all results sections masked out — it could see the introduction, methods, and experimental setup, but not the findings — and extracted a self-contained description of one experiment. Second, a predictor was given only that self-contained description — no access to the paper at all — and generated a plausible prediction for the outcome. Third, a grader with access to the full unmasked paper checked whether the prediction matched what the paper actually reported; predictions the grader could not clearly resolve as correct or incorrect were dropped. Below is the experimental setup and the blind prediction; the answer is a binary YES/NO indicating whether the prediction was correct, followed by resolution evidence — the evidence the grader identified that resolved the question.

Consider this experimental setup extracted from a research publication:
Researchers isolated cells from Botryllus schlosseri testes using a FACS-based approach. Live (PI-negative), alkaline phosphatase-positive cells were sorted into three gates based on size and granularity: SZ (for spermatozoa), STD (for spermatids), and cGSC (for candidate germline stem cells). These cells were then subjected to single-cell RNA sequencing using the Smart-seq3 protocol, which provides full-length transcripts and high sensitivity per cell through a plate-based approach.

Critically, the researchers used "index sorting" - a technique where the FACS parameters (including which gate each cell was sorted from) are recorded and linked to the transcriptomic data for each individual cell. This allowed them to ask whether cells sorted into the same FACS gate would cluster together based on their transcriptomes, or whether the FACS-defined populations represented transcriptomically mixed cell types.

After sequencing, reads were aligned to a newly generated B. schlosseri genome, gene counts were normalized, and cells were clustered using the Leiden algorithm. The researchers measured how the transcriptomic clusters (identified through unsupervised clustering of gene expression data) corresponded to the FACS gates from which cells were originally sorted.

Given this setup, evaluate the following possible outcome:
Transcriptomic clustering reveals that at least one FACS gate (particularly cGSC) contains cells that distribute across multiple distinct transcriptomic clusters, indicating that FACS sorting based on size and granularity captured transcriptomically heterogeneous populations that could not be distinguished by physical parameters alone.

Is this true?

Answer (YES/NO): NO